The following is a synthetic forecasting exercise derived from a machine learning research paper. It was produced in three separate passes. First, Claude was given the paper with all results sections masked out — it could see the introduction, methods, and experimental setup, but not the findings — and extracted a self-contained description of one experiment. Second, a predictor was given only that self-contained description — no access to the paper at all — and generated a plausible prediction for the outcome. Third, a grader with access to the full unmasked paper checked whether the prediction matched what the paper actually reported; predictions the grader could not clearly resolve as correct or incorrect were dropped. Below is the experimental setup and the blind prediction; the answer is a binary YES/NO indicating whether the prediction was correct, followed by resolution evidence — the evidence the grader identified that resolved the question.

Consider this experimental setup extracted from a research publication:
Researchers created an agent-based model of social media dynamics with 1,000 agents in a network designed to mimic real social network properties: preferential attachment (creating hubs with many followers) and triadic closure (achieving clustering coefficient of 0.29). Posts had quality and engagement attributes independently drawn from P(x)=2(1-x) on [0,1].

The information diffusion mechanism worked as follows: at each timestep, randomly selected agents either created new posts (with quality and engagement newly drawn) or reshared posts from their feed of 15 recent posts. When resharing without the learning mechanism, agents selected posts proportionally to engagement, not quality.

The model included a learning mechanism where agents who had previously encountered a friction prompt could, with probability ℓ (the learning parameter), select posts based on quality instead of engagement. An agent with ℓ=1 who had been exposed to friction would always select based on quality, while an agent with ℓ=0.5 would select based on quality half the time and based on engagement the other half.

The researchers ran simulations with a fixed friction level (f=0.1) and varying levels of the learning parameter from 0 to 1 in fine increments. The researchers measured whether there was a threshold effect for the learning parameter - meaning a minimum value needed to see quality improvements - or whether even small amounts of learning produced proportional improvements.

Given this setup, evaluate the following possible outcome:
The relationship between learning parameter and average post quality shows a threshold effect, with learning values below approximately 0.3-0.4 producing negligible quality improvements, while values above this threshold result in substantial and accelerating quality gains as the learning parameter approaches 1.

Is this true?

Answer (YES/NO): NO